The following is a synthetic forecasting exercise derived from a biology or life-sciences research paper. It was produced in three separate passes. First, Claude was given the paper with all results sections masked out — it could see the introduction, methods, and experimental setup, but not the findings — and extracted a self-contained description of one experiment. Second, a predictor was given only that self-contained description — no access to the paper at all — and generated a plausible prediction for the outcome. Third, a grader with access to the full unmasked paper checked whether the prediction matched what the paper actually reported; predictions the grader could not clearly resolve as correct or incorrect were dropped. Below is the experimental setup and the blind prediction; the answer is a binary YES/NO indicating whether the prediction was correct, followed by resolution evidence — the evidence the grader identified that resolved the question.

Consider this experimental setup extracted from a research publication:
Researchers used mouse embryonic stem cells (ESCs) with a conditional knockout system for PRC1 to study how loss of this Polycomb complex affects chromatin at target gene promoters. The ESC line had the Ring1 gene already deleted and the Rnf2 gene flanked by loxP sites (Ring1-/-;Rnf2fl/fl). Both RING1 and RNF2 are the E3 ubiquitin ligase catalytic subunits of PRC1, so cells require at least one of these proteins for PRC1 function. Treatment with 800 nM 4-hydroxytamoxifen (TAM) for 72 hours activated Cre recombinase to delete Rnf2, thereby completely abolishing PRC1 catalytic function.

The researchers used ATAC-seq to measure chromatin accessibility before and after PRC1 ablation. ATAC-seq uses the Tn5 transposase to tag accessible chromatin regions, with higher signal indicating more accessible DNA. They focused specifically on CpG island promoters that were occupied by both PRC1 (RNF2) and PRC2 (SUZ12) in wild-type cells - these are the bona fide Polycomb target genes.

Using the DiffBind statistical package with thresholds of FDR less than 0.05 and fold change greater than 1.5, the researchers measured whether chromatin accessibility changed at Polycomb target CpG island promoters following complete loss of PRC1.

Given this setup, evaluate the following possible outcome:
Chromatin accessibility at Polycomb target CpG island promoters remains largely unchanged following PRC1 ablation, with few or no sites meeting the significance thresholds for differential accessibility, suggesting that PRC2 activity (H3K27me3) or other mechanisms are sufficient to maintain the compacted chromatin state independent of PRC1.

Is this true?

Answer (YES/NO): NO